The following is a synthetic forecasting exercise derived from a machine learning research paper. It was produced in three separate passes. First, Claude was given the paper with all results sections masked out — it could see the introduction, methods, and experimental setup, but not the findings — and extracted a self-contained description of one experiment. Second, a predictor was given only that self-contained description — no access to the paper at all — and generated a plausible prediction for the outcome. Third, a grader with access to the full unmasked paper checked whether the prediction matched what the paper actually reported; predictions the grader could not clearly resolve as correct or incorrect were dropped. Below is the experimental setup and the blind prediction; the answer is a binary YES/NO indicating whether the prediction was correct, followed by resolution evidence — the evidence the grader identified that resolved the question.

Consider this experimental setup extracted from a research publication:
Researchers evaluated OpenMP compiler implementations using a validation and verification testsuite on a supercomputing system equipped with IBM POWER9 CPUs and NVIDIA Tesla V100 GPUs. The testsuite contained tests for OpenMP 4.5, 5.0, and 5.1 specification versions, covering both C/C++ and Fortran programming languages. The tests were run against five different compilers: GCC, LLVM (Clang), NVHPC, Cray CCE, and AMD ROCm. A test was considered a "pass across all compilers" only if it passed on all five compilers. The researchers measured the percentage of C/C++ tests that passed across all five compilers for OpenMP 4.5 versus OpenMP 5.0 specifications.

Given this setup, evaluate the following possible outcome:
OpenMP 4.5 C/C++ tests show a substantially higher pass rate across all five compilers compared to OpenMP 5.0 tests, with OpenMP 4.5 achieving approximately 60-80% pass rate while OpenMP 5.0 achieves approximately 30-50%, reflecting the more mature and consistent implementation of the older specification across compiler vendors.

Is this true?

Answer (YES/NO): NO